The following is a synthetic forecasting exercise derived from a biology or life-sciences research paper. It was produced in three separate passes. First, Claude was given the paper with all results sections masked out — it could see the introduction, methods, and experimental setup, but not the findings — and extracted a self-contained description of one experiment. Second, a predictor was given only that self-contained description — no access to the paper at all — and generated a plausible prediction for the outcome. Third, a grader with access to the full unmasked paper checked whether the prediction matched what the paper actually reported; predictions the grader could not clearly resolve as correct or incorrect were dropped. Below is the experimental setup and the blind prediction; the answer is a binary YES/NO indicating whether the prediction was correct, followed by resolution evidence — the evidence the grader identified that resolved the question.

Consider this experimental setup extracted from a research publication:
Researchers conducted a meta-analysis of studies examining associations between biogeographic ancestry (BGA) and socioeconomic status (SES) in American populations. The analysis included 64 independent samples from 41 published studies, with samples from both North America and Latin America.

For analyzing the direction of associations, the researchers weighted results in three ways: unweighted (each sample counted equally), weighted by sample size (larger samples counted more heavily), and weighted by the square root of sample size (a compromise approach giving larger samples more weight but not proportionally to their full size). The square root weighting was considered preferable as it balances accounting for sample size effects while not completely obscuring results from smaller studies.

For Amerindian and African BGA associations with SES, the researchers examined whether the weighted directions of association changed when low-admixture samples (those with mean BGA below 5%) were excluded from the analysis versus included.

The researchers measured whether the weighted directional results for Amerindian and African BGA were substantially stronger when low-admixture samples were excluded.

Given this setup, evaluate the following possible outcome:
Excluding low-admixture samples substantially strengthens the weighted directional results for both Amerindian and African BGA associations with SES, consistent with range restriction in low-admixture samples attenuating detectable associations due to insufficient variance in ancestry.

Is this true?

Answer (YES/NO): YES